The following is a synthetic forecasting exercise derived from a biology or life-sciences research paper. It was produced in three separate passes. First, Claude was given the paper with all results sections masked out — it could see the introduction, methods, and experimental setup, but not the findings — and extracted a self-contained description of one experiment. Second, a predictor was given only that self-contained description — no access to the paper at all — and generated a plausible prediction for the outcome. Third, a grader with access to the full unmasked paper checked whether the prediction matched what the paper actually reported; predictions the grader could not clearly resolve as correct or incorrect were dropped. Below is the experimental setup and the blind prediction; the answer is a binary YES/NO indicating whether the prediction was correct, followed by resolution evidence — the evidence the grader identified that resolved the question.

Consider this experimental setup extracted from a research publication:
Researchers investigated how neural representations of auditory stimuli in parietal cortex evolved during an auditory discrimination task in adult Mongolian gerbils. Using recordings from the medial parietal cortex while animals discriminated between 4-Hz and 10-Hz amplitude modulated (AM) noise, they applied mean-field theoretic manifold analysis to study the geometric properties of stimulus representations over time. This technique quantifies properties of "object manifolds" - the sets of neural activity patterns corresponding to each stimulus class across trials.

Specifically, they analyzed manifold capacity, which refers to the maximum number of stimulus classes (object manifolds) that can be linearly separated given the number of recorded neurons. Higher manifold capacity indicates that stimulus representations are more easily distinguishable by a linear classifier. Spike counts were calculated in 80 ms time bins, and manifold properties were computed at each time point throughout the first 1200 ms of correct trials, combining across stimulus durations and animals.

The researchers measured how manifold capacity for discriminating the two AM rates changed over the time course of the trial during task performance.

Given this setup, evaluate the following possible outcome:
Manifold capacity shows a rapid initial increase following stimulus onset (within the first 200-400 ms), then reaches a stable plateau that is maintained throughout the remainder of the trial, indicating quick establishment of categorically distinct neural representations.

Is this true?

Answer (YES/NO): NO